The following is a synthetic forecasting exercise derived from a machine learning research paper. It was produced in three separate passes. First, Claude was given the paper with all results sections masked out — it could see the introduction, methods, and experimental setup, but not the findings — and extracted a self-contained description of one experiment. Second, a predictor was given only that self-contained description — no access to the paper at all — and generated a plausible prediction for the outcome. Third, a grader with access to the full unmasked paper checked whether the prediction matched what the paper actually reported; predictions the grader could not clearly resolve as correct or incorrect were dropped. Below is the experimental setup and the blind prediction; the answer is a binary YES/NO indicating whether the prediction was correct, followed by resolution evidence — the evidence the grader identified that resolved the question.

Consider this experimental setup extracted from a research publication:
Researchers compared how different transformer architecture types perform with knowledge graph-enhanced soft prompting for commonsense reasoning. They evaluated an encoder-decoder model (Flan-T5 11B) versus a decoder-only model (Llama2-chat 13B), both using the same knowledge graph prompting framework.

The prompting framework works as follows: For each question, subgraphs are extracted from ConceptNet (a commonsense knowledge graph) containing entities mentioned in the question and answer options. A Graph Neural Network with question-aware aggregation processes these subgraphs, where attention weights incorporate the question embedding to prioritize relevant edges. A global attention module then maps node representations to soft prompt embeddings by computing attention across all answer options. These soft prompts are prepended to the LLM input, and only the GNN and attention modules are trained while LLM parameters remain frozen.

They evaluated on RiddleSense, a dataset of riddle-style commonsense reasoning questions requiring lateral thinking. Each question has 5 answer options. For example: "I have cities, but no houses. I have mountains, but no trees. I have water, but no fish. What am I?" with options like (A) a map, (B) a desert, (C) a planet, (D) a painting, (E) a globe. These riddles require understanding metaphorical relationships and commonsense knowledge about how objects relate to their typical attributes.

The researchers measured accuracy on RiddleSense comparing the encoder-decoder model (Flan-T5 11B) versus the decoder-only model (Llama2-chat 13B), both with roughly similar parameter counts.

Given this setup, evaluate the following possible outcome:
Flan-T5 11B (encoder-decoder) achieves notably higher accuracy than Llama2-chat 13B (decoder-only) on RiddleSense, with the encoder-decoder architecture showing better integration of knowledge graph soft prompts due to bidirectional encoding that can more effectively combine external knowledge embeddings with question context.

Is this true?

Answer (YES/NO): YES